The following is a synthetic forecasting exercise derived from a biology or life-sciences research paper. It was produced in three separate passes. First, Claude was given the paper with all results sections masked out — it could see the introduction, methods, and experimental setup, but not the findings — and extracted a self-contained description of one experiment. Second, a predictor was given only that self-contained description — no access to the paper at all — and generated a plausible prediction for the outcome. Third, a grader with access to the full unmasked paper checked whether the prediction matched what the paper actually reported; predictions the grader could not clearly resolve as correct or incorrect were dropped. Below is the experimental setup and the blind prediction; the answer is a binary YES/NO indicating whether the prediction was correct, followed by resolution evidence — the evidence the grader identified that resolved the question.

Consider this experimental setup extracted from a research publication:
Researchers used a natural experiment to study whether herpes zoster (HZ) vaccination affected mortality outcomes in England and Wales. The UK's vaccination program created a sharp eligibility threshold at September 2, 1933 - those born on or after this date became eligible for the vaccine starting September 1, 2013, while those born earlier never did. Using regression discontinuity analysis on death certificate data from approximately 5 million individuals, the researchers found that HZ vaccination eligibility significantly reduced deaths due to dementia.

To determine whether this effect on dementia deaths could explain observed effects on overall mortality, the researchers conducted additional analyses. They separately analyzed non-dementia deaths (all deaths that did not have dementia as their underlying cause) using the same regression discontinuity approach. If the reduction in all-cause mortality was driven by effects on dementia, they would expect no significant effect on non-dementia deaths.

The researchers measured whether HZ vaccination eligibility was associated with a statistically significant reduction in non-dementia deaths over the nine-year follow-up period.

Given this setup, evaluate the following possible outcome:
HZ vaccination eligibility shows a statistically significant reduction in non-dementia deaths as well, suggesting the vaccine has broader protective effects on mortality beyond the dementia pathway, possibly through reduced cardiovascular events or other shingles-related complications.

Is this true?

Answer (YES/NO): NO